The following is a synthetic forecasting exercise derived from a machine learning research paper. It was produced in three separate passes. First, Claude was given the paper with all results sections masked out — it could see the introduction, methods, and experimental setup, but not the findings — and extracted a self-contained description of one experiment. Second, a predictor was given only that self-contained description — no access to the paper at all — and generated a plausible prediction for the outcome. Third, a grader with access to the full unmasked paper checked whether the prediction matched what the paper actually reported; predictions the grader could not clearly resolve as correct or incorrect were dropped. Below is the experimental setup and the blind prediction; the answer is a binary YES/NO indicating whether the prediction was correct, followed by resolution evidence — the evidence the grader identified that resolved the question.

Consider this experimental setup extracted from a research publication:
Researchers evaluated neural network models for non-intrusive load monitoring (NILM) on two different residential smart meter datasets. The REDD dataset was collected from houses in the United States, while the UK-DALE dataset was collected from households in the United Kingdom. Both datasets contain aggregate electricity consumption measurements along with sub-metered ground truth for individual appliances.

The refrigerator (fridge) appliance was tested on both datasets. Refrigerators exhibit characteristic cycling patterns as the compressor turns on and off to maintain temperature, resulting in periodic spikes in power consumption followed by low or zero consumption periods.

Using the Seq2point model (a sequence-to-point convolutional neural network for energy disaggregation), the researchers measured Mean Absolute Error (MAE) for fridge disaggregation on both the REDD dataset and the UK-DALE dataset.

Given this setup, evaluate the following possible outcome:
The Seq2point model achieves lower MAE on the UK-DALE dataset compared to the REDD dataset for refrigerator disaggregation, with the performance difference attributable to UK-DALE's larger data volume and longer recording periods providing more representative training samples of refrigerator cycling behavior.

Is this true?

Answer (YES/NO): YES